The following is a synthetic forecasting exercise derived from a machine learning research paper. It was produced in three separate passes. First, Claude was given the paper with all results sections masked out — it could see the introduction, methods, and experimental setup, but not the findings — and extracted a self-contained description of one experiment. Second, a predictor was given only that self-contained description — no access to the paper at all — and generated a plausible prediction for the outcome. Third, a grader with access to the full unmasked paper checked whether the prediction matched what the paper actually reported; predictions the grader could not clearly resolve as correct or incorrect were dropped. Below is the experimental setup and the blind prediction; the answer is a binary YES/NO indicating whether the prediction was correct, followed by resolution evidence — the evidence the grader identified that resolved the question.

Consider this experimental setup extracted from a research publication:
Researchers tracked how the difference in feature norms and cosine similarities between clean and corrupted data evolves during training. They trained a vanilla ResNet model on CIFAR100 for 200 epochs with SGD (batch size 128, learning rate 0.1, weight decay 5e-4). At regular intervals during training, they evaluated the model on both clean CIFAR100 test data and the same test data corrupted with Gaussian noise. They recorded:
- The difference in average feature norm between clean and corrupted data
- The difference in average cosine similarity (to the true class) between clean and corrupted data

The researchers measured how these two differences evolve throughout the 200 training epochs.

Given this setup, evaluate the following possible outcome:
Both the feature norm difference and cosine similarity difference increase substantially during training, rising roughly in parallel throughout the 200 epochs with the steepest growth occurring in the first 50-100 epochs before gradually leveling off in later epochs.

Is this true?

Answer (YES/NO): NO